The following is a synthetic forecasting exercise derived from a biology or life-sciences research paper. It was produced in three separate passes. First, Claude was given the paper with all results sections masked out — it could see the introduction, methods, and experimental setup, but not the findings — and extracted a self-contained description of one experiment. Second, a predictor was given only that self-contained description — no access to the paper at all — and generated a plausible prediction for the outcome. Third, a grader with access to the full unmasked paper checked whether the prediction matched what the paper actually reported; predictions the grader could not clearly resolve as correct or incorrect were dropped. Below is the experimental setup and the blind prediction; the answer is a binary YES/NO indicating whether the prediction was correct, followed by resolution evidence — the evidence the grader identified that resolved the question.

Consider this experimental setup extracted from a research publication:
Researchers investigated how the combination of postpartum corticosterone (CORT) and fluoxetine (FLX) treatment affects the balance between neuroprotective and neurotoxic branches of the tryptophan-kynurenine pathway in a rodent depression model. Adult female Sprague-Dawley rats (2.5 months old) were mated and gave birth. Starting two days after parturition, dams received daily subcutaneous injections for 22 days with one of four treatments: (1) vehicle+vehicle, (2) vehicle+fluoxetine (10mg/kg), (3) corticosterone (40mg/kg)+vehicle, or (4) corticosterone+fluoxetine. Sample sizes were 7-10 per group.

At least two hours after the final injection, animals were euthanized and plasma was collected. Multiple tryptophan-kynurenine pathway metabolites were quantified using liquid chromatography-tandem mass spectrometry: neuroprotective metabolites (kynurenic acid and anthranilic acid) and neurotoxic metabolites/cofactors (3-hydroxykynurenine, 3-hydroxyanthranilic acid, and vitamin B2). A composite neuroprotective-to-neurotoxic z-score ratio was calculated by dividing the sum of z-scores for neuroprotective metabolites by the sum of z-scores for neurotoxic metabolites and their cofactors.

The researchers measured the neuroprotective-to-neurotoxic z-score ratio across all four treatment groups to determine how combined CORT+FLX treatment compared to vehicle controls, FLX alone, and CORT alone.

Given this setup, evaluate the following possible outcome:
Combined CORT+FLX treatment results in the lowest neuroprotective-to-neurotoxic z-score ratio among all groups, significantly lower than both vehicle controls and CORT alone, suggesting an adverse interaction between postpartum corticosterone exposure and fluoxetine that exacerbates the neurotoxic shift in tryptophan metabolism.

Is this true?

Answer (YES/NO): YES